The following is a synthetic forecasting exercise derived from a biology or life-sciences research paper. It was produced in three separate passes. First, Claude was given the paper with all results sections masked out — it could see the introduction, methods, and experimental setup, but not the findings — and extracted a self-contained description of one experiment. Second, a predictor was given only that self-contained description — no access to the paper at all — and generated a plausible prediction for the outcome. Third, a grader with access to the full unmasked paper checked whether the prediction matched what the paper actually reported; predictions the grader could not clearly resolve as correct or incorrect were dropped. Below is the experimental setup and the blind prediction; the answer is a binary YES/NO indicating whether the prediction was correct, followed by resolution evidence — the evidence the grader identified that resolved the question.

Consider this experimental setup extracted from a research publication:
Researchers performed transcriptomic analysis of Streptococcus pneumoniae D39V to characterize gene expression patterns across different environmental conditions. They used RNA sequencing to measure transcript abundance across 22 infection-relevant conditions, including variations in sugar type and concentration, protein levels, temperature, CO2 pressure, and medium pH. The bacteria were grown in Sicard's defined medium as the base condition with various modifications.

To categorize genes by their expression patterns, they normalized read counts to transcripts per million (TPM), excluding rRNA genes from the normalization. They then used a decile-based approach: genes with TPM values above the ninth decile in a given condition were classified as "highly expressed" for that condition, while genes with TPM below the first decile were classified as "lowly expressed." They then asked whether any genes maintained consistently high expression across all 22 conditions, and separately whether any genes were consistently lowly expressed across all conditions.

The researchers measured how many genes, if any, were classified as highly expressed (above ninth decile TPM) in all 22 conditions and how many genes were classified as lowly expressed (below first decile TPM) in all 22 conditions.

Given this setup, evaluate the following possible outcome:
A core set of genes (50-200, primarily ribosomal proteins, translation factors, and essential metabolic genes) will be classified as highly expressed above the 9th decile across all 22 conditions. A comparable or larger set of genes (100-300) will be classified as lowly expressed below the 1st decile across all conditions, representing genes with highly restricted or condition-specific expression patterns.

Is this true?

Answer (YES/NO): NO